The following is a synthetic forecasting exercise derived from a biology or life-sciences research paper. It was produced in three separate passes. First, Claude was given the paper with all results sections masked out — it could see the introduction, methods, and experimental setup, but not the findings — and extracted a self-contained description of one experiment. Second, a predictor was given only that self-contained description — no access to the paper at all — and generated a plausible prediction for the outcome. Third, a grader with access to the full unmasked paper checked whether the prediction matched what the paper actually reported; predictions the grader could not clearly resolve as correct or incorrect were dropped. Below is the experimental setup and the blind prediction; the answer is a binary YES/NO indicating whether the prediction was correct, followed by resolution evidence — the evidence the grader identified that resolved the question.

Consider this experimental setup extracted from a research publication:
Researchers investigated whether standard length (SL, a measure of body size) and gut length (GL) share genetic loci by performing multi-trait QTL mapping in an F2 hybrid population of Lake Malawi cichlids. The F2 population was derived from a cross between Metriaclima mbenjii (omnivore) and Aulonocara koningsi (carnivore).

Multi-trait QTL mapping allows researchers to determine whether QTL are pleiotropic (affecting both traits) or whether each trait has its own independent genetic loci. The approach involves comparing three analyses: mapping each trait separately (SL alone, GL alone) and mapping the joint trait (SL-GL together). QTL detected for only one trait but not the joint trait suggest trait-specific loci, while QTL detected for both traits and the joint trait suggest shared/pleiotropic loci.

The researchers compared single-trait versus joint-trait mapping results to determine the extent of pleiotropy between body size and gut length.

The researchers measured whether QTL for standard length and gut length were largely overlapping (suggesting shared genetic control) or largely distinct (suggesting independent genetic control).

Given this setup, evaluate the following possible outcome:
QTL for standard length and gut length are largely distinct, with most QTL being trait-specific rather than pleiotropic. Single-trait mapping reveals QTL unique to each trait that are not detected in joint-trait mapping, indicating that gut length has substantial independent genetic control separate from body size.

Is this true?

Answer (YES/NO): YES